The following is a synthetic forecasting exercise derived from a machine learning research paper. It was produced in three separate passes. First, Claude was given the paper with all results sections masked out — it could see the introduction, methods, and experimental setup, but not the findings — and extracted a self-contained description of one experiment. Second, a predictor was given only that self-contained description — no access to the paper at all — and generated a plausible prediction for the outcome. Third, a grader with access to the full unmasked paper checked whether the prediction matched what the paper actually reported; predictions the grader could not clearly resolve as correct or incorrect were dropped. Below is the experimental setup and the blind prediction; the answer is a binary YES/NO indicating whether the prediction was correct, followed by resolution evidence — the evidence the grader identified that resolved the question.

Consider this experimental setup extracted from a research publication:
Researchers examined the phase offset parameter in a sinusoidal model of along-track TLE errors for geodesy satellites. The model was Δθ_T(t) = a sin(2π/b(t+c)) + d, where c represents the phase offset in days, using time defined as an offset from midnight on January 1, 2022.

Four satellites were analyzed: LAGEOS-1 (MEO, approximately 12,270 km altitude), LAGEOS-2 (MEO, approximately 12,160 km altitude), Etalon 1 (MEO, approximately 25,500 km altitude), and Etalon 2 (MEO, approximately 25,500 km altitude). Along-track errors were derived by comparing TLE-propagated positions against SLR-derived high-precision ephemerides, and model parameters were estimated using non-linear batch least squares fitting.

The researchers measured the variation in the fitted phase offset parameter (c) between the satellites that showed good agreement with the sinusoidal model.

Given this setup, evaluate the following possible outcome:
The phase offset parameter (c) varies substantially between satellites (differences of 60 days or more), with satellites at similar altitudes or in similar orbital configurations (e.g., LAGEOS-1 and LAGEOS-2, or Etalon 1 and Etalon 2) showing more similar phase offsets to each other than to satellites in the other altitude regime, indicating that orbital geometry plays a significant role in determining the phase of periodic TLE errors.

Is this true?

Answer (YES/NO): NO